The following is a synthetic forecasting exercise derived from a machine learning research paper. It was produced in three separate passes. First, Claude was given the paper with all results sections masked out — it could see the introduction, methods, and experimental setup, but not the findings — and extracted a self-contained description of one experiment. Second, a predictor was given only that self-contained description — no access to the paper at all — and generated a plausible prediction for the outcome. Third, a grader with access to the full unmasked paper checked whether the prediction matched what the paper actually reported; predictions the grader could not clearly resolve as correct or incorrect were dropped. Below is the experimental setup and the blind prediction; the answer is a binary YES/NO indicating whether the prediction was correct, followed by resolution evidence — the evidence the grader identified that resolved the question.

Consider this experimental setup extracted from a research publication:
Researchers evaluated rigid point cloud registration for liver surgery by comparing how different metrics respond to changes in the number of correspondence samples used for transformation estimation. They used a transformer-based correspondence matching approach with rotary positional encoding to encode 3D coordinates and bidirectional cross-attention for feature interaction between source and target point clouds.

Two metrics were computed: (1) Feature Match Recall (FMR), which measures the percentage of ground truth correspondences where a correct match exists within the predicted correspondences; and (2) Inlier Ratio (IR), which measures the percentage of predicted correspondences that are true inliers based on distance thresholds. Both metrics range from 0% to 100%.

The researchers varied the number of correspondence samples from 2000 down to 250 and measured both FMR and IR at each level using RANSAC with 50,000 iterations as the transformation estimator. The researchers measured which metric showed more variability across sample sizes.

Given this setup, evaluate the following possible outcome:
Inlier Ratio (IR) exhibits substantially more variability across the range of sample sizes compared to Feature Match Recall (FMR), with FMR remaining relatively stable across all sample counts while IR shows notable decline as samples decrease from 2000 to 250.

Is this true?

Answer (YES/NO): NO